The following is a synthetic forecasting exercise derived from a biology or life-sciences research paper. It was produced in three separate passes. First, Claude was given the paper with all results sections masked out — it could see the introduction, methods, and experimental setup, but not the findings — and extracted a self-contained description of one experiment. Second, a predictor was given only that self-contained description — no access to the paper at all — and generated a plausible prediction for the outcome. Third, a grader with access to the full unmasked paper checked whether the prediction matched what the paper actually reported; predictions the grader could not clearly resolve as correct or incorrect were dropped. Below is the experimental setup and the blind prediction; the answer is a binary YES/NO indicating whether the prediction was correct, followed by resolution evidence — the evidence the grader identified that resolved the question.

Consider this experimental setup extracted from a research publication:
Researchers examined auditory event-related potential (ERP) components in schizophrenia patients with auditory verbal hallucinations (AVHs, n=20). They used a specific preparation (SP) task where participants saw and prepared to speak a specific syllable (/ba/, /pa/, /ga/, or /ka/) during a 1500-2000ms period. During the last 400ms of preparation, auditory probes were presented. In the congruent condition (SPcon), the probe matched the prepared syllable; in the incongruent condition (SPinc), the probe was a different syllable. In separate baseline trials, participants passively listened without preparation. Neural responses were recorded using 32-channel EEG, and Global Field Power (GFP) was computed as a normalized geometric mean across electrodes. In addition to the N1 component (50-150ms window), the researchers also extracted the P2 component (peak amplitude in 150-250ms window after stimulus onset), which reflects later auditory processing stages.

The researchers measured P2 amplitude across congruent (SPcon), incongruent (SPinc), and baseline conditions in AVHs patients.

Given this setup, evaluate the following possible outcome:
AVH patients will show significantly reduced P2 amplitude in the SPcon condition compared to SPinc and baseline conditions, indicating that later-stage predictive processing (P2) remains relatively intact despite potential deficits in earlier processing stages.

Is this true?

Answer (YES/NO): NO